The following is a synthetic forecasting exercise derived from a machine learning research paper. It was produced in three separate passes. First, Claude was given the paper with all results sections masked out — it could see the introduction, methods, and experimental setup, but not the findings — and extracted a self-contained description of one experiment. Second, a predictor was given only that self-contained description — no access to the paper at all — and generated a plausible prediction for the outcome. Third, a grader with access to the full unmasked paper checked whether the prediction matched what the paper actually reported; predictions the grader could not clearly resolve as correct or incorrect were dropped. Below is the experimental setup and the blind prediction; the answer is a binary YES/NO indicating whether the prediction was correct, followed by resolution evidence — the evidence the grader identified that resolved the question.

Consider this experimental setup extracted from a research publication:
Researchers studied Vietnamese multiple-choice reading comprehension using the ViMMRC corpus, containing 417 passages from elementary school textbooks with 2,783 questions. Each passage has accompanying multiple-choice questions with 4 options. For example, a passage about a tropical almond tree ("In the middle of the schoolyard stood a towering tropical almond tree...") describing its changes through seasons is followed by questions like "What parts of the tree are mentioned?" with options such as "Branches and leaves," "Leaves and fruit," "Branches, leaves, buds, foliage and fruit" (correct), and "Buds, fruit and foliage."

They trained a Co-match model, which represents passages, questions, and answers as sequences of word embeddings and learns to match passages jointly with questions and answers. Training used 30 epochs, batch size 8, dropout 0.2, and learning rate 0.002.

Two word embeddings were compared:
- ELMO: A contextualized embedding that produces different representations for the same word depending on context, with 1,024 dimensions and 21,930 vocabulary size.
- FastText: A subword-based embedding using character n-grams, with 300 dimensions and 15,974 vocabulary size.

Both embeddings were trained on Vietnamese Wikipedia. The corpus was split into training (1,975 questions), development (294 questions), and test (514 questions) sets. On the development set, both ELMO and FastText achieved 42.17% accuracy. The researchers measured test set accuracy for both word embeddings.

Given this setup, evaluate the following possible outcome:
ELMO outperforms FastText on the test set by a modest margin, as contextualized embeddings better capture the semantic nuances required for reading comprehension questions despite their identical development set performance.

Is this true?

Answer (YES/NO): YES